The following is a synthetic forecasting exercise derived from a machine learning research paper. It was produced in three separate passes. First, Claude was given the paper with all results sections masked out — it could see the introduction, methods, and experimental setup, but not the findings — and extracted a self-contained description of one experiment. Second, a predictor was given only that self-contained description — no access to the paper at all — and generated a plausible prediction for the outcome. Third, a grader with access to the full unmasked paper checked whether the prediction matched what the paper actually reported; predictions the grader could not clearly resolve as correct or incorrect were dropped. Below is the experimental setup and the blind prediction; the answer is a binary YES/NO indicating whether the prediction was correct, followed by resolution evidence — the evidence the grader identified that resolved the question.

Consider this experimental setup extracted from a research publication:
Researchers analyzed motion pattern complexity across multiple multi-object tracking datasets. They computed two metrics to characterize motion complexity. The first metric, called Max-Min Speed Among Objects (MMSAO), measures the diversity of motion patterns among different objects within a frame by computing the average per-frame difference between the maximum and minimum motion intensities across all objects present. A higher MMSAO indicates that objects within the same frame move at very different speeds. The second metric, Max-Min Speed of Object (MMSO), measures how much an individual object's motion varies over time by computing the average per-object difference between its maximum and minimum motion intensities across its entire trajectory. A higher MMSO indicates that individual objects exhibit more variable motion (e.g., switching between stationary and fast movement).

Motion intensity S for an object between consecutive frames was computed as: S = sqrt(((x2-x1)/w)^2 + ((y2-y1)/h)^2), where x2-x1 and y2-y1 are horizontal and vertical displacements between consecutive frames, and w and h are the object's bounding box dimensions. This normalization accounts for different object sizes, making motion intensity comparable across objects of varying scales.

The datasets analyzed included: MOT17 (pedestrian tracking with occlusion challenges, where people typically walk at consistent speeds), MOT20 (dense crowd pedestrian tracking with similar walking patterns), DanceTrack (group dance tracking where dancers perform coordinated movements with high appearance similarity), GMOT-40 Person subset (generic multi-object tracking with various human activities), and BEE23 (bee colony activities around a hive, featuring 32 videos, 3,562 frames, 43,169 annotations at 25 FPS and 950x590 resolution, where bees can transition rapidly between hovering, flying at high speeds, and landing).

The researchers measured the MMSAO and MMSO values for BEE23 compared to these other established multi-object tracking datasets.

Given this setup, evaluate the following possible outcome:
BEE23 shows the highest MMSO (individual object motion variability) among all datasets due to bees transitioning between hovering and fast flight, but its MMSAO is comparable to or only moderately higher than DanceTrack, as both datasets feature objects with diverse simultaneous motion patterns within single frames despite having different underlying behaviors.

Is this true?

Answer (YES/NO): NO